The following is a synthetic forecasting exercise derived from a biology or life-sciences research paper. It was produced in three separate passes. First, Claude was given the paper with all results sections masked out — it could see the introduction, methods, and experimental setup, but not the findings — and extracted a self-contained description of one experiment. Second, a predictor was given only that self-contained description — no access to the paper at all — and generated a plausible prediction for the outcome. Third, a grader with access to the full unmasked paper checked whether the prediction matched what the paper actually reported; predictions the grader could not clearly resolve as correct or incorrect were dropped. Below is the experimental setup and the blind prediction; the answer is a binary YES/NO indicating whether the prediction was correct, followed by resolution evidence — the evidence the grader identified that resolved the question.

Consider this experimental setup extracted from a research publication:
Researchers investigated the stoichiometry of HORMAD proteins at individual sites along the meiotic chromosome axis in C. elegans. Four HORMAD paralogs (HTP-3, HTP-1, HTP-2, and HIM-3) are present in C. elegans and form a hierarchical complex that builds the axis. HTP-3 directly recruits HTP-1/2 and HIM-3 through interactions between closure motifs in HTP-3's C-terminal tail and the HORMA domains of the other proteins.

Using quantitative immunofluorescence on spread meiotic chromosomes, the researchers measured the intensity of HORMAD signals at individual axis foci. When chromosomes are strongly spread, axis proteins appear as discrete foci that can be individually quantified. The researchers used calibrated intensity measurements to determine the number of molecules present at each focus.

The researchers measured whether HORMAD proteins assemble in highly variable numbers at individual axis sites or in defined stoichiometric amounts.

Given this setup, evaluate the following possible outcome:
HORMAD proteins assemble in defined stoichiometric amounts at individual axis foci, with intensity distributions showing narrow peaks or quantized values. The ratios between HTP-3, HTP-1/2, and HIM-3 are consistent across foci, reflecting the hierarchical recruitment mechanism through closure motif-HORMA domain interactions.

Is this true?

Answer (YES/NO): NO